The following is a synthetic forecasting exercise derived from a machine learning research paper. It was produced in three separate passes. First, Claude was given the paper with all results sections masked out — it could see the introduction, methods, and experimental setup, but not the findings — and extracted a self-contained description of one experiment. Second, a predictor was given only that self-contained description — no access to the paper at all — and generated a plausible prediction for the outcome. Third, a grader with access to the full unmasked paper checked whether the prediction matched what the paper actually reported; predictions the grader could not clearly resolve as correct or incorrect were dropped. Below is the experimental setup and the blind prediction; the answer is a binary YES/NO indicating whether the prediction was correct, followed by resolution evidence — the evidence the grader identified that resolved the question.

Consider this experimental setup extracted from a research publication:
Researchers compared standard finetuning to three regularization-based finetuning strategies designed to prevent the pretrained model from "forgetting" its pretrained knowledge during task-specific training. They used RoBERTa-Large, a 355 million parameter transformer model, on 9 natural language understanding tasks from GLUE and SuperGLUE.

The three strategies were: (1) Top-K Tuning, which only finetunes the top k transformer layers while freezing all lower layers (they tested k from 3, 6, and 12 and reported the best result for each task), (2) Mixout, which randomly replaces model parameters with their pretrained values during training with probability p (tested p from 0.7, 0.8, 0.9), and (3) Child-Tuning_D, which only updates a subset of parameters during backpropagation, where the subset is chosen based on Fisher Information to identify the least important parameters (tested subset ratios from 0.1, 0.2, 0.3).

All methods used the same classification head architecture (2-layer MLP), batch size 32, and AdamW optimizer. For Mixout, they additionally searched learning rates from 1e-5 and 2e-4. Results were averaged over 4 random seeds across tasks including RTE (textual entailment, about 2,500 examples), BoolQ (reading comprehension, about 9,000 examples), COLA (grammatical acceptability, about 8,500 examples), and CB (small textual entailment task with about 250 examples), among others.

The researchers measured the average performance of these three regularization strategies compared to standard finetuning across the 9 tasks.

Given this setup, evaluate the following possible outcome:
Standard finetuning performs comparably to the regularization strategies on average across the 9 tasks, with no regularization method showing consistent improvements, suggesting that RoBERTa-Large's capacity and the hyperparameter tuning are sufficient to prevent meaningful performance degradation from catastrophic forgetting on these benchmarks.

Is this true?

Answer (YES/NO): YES